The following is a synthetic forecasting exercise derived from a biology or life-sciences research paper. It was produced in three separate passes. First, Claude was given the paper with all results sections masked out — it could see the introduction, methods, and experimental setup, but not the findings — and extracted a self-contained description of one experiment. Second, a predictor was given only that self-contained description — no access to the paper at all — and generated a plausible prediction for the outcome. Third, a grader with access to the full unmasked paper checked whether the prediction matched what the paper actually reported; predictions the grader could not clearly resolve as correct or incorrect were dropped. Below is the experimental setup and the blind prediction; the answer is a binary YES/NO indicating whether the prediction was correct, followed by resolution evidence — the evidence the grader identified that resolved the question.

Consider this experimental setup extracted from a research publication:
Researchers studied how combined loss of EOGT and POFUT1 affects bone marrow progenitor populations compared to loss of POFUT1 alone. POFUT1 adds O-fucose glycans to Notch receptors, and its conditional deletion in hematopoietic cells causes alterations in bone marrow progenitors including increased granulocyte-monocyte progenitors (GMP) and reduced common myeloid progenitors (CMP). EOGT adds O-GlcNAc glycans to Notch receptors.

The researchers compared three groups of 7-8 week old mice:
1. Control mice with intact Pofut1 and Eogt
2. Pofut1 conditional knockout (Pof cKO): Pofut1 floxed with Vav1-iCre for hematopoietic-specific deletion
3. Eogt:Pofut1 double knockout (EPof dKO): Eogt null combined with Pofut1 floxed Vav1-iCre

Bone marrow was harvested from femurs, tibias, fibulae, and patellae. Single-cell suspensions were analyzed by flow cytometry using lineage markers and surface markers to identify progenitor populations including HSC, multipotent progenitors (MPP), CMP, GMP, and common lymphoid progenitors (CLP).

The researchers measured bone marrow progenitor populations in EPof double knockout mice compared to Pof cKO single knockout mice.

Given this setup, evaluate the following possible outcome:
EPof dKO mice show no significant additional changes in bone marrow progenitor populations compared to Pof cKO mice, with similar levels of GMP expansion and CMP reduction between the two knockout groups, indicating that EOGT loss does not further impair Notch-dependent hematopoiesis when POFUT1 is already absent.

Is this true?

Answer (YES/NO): NO